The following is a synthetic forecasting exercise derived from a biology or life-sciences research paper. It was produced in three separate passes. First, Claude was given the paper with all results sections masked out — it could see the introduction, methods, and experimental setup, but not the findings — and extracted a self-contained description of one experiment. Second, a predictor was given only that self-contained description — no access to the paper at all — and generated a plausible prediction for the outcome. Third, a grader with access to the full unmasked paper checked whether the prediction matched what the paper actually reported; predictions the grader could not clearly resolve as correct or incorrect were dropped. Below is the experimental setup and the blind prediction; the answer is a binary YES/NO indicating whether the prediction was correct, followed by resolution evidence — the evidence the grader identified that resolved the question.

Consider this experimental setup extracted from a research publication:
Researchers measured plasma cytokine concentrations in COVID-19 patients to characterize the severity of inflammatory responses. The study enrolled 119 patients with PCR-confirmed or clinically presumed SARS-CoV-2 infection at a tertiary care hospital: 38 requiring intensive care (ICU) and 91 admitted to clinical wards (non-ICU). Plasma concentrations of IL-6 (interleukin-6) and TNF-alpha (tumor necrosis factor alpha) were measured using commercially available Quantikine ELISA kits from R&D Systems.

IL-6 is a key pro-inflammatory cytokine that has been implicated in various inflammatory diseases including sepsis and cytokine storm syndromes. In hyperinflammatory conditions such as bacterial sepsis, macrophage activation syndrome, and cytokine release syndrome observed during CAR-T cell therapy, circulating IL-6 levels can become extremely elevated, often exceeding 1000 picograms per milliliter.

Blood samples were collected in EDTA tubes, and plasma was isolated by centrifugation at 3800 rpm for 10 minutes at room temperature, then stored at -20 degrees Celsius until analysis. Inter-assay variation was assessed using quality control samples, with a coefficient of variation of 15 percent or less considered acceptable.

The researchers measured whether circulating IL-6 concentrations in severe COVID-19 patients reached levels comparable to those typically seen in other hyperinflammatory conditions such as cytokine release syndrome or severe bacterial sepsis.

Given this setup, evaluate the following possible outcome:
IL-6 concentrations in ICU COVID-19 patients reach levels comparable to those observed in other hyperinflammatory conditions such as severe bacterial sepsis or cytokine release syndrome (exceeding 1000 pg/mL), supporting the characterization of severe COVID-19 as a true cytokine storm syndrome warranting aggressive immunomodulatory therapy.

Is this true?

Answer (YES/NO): NO